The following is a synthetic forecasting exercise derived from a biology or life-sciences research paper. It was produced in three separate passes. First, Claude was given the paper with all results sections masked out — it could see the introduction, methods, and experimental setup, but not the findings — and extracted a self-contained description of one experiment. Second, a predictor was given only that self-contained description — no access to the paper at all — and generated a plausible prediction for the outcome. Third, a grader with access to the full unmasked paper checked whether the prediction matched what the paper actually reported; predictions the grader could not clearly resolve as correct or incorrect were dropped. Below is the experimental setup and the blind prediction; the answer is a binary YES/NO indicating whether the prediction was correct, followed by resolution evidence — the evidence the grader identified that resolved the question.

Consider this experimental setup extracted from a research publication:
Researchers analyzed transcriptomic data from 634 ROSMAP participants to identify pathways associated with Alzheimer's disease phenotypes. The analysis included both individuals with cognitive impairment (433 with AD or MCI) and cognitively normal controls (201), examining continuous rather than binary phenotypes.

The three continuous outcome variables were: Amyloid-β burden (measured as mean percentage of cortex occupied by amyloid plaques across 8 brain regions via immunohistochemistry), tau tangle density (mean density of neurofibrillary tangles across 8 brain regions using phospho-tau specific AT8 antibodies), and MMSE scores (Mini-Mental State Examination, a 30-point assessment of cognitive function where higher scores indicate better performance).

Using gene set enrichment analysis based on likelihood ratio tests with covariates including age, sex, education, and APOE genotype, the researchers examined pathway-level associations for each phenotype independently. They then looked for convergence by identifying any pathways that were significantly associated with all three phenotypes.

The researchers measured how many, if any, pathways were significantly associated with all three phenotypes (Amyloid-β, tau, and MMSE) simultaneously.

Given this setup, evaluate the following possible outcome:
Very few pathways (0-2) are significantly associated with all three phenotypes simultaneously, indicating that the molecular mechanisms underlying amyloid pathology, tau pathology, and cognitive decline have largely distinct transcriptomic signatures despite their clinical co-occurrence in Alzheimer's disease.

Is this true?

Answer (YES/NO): YES